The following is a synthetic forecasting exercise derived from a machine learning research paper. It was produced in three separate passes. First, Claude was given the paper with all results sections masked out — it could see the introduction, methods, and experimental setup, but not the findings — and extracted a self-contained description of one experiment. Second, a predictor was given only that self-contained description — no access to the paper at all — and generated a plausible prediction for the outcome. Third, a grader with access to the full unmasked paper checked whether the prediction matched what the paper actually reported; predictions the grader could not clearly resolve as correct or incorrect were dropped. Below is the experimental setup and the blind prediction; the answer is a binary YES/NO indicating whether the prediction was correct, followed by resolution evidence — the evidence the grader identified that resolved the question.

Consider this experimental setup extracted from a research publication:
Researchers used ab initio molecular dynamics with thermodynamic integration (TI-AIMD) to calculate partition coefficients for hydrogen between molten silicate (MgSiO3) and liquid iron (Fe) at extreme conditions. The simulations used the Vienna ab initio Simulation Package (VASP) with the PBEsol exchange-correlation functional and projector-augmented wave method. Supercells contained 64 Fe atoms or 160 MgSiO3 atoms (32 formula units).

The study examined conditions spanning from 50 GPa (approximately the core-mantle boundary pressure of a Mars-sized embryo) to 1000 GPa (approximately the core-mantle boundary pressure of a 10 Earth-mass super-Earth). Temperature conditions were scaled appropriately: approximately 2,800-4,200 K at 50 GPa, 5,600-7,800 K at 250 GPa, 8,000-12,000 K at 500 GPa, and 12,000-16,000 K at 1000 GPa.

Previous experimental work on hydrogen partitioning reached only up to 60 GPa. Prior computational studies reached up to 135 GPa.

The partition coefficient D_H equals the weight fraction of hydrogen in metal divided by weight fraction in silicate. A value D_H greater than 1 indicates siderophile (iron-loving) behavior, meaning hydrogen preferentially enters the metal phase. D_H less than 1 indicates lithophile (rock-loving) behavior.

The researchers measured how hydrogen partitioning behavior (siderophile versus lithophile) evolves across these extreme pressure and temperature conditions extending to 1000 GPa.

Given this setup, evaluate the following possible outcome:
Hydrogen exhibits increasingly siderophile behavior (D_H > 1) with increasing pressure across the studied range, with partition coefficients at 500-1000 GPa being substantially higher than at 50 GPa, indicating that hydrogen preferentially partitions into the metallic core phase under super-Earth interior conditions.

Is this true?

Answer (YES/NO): NO